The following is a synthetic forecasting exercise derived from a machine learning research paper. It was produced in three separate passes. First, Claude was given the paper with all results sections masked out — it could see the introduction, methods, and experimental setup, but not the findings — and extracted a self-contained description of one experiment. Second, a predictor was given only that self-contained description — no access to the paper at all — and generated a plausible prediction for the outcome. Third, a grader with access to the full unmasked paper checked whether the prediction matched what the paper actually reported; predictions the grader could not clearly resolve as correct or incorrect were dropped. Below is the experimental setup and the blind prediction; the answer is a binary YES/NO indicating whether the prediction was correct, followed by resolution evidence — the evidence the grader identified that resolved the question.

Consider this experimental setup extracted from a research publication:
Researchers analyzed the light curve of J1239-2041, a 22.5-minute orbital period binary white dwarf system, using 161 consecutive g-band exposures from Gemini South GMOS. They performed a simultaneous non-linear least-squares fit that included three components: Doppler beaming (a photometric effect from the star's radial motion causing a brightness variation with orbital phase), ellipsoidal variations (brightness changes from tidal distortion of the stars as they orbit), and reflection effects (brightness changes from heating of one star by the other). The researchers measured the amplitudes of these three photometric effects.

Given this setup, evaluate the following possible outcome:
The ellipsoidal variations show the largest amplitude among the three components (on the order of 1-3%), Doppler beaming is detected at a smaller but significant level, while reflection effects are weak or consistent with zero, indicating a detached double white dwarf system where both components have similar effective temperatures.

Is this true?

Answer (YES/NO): NO